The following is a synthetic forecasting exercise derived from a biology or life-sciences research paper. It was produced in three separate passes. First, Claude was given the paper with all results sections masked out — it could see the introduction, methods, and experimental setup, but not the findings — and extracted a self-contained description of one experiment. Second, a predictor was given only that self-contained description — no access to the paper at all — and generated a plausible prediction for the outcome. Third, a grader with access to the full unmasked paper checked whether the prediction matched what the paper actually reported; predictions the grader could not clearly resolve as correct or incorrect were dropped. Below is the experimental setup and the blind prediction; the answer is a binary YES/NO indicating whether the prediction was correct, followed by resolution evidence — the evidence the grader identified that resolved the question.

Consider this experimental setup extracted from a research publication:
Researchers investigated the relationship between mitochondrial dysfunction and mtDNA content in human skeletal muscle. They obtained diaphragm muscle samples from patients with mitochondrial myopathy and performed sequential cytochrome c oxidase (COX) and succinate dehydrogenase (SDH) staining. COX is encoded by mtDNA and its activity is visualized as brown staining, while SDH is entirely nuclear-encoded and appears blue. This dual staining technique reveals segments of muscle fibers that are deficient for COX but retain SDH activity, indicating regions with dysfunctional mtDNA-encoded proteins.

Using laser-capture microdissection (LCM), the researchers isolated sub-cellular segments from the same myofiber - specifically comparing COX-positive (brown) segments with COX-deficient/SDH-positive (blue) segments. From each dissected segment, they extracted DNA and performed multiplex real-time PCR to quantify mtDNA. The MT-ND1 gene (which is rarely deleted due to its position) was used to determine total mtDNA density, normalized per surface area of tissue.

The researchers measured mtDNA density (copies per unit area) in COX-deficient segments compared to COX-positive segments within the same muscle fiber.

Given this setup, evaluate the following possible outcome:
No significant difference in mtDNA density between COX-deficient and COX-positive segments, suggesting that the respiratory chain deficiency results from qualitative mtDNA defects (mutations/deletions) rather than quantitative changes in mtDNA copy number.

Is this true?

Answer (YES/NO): NO